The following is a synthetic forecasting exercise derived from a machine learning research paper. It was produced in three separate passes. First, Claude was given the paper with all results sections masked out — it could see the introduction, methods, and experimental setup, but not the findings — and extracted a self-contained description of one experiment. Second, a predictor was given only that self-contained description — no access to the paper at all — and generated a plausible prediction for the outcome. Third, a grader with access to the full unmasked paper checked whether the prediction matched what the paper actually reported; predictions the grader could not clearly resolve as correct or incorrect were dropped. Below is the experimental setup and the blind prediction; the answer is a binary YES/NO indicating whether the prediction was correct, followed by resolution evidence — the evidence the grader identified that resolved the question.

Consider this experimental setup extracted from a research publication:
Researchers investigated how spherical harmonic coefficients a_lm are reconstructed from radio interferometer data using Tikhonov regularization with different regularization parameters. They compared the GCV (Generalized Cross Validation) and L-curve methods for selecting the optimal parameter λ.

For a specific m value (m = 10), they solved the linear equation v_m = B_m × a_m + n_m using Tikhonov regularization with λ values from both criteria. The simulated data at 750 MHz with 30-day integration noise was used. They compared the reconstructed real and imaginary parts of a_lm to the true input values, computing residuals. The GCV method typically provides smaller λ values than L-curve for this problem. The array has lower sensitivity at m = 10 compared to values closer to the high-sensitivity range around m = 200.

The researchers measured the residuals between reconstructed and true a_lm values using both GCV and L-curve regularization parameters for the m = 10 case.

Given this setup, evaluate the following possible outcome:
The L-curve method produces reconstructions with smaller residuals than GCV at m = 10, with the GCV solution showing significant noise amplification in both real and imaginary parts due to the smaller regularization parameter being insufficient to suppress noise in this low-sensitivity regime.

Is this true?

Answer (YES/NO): NO